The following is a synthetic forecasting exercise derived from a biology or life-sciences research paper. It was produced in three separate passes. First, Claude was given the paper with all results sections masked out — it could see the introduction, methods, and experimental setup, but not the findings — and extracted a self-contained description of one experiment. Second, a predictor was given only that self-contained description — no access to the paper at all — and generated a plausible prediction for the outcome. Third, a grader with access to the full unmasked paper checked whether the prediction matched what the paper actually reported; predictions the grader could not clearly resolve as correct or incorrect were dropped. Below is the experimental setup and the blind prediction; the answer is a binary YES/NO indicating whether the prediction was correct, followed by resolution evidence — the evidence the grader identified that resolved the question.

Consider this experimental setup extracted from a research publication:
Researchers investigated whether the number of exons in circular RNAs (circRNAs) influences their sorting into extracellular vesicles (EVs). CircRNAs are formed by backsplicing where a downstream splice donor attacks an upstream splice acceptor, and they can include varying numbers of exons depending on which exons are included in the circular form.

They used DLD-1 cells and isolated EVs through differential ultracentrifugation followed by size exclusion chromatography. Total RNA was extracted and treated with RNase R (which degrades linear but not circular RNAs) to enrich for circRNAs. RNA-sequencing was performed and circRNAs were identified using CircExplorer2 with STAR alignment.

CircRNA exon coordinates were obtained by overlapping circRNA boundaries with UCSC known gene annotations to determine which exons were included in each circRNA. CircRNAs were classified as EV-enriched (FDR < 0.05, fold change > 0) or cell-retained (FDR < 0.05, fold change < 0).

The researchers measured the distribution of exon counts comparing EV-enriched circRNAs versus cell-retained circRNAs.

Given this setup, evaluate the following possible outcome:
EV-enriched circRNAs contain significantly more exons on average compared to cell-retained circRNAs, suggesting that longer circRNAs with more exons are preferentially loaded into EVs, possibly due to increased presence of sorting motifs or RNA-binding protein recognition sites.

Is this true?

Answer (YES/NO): NO